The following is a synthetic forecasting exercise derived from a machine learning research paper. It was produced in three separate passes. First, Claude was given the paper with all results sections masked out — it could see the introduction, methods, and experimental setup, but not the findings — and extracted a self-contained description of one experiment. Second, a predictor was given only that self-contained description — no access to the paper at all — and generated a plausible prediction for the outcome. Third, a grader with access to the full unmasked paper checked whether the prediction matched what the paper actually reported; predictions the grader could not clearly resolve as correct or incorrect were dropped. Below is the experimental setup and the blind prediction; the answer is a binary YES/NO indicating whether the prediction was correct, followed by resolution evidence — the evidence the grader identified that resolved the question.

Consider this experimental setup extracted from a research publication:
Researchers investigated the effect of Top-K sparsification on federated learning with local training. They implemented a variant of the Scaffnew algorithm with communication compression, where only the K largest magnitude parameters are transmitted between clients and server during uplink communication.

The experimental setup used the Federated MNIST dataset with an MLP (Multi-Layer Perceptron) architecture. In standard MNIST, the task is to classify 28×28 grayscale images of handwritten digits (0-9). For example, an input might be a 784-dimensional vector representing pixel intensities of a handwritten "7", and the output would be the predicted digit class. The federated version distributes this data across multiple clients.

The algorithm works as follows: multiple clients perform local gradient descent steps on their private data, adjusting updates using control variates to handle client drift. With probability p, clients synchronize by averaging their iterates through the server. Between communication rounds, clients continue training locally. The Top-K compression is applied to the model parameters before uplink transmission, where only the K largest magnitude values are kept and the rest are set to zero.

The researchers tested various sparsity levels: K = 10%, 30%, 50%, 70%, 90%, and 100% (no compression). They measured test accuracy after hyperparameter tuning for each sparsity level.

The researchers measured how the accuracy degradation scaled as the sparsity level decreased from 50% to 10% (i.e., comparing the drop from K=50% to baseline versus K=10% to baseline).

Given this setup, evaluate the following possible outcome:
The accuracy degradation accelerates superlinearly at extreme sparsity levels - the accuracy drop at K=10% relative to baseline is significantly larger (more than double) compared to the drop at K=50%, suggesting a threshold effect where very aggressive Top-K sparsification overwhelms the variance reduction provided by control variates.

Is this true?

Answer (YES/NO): YES